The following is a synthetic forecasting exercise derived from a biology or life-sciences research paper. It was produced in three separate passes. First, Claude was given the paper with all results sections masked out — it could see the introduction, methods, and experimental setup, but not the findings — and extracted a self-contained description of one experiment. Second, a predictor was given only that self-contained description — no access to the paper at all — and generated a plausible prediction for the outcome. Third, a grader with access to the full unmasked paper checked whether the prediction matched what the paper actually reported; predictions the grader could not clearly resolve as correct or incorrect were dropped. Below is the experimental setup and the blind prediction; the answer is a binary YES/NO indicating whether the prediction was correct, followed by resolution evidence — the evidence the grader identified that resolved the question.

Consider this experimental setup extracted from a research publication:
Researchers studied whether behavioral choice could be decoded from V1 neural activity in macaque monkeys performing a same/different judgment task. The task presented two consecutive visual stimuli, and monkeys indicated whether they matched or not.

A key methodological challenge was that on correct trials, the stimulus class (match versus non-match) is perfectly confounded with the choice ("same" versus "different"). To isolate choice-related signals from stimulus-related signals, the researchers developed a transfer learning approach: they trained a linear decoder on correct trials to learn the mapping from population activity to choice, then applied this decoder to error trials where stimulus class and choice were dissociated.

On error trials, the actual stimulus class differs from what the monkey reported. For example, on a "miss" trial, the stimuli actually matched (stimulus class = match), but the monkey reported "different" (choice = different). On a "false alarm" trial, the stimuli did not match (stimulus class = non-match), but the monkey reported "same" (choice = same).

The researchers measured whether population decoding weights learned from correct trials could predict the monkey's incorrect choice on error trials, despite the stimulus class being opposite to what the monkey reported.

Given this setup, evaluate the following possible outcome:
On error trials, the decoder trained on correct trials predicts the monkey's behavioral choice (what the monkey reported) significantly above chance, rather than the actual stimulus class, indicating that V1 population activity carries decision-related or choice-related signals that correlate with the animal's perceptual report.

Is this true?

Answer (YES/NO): YES